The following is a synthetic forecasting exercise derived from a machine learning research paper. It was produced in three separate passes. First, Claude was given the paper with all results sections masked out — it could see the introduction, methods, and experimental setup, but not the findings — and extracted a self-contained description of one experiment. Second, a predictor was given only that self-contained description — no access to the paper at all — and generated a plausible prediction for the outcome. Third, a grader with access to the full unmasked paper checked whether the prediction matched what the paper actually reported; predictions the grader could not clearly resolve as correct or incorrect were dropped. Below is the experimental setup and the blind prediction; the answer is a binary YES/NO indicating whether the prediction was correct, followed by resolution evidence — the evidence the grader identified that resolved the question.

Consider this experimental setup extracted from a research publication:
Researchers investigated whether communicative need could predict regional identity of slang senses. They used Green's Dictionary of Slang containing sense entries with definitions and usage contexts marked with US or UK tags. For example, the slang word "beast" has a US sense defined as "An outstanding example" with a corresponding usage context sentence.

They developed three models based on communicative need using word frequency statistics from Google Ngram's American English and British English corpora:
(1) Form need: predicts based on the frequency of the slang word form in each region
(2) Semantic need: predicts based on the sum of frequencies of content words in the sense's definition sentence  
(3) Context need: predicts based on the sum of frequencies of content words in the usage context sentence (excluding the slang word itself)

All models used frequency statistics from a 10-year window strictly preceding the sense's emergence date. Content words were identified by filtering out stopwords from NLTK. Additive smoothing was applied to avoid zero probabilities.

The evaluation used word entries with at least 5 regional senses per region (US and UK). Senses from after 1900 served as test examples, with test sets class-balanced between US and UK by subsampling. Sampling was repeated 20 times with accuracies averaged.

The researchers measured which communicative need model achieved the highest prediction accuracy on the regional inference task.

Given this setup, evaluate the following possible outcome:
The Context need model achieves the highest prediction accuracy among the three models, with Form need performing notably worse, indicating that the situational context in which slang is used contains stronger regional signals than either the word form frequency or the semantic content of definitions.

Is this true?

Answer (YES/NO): YES